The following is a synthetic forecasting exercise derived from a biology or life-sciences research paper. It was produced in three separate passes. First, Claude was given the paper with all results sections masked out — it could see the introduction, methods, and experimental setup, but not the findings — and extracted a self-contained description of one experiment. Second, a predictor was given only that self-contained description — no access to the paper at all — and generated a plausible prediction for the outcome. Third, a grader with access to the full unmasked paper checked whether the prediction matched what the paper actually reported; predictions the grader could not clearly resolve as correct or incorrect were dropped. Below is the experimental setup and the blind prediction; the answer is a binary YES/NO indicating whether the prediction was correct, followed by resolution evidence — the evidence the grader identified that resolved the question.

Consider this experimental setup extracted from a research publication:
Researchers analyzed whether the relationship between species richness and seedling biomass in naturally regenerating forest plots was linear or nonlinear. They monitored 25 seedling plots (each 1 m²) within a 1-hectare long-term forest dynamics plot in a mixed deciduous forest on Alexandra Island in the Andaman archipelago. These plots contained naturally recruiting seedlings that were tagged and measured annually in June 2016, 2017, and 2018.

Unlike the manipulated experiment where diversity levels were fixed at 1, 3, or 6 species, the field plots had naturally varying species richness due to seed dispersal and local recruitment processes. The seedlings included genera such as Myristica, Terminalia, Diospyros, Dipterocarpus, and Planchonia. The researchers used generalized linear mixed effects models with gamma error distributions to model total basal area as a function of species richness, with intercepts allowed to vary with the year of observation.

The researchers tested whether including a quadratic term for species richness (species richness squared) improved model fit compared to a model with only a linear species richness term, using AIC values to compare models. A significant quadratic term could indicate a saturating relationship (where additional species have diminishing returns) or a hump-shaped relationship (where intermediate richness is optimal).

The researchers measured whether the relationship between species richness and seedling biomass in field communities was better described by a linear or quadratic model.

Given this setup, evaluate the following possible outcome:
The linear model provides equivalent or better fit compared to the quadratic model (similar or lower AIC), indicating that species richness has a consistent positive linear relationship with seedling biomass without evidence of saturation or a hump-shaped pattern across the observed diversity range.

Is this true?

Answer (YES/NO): NO